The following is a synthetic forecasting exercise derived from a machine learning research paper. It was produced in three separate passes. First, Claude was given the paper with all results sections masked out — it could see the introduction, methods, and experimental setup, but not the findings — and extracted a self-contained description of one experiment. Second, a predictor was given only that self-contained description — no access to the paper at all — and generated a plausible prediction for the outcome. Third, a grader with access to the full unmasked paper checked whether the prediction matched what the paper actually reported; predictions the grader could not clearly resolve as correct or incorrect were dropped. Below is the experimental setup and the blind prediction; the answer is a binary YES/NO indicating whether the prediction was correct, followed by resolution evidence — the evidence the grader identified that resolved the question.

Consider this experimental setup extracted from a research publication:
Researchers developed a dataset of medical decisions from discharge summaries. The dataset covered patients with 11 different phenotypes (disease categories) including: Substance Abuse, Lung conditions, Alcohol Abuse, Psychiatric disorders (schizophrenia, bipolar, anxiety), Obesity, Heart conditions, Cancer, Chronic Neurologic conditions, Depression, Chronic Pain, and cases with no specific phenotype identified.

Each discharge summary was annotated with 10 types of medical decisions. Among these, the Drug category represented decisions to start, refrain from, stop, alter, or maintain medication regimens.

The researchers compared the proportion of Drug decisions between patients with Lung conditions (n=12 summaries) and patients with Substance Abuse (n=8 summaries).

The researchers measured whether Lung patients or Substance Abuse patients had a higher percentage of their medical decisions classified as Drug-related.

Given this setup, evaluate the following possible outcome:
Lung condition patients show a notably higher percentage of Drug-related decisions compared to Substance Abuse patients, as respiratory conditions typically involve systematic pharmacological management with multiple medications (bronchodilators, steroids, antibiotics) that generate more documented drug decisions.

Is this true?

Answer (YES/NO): YES